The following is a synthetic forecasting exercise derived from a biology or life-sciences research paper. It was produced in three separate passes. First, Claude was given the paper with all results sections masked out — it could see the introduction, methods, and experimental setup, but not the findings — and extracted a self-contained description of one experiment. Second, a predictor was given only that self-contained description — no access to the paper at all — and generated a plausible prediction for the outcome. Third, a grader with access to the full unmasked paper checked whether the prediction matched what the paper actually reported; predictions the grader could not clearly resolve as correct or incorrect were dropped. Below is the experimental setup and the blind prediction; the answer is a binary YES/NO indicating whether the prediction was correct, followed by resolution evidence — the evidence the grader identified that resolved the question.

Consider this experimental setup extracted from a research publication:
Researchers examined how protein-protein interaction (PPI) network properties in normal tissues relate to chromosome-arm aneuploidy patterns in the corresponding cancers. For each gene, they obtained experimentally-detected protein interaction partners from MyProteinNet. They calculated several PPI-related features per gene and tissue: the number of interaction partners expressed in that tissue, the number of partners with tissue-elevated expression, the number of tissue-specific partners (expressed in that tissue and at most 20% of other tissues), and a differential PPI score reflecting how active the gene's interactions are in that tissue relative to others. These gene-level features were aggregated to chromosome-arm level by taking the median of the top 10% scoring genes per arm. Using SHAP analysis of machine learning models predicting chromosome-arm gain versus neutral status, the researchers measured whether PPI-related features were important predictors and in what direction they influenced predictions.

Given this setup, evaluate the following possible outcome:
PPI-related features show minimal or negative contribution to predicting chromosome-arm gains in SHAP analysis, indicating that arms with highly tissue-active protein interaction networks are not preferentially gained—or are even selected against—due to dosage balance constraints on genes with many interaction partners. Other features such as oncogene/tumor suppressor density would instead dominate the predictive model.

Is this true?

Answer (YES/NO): NO